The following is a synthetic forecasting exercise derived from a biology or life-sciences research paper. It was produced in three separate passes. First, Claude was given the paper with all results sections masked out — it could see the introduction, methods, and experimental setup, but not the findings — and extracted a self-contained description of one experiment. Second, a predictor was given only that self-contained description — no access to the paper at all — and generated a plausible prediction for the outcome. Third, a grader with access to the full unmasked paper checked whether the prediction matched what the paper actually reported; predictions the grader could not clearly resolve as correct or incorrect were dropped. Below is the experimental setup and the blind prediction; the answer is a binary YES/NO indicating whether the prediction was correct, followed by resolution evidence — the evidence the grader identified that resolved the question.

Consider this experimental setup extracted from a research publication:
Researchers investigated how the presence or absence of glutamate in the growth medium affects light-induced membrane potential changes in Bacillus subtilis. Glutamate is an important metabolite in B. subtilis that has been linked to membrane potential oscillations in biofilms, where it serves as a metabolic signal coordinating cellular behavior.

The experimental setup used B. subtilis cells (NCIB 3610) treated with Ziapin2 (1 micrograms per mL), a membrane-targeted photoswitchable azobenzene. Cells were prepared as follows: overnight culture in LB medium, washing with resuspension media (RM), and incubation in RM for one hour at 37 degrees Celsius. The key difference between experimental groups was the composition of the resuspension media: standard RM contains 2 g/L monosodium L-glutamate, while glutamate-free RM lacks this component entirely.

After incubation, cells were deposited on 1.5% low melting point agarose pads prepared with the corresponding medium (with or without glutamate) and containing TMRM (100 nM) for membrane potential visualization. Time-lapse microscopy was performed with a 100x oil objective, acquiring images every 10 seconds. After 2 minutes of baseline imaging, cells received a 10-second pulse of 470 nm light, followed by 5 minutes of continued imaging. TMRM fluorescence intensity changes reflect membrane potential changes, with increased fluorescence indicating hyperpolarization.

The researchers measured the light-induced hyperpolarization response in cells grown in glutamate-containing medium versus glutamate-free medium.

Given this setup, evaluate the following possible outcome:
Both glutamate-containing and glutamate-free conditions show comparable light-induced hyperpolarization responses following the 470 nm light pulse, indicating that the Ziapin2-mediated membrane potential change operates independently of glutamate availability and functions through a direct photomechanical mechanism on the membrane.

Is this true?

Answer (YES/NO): NO